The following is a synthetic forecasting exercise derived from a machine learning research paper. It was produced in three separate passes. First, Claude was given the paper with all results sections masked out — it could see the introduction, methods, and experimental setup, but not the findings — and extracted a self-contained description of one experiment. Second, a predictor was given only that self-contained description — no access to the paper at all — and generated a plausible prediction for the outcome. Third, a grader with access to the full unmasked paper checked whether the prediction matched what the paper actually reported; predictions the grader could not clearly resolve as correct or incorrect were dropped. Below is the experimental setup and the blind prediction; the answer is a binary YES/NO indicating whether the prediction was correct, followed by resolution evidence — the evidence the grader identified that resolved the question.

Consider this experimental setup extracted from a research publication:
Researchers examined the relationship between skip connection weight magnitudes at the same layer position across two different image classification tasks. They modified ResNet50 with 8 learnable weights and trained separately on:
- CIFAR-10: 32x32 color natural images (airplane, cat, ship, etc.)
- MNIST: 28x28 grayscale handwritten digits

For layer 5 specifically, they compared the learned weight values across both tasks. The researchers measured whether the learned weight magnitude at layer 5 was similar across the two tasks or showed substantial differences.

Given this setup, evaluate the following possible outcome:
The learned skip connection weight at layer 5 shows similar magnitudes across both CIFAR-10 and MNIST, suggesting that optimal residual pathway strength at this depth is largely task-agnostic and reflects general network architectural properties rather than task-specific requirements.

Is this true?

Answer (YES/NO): NO